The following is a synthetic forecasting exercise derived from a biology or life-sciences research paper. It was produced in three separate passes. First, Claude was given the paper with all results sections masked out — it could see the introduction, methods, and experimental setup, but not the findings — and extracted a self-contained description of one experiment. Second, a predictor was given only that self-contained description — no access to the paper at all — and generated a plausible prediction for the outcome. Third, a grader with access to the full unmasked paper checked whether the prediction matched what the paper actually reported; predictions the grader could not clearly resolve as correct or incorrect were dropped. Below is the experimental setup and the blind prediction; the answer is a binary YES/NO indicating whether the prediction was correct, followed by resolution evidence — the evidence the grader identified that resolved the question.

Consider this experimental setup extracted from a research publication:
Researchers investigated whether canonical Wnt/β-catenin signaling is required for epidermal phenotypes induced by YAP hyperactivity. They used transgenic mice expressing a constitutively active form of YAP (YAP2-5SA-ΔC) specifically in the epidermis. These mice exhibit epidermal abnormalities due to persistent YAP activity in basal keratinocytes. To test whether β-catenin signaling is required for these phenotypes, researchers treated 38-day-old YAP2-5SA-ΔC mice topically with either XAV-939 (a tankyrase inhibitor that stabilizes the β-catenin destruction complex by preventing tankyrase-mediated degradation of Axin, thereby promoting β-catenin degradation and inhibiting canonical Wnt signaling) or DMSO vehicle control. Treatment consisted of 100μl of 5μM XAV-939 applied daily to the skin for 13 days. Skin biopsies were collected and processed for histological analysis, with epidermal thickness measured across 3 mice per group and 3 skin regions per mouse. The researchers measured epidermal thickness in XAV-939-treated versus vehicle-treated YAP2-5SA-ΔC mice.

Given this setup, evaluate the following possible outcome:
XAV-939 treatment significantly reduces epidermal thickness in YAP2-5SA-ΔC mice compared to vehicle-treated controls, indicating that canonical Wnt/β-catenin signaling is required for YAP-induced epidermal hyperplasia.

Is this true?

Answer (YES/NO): YES